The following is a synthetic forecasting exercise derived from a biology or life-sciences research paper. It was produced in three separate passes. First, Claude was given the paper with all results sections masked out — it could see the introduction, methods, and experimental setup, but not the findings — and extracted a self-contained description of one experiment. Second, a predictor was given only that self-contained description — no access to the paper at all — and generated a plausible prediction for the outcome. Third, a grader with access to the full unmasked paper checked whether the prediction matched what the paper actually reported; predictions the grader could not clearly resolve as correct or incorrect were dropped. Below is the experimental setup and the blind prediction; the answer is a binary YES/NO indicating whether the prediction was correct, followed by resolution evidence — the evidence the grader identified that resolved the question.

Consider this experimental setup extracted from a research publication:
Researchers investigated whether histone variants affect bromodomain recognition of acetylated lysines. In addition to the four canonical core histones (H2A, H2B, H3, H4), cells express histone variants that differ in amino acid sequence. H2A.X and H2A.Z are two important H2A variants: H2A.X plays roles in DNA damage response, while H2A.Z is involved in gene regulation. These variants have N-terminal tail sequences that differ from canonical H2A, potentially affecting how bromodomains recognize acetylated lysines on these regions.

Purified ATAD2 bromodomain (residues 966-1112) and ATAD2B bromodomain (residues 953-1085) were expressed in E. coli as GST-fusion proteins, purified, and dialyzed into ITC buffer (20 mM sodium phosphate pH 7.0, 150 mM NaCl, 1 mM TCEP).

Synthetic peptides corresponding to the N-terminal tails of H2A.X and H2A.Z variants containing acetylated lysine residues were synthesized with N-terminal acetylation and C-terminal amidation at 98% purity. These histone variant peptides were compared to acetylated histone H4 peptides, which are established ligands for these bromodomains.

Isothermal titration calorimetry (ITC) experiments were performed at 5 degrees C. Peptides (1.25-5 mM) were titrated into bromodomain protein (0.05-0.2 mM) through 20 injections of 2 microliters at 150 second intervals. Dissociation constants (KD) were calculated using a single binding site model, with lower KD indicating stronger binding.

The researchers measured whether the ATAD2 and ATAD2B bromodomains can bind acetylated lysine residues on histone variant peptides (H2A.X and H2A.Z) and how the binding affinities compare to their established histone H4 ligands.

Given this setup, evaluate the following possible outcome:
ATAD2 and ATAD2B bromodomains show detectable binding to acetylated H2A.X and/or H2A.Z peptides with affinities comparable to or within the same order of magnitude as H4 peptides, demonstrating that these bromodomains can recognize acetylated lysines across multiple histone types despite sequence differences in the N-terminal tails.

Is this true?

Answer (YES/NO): YES